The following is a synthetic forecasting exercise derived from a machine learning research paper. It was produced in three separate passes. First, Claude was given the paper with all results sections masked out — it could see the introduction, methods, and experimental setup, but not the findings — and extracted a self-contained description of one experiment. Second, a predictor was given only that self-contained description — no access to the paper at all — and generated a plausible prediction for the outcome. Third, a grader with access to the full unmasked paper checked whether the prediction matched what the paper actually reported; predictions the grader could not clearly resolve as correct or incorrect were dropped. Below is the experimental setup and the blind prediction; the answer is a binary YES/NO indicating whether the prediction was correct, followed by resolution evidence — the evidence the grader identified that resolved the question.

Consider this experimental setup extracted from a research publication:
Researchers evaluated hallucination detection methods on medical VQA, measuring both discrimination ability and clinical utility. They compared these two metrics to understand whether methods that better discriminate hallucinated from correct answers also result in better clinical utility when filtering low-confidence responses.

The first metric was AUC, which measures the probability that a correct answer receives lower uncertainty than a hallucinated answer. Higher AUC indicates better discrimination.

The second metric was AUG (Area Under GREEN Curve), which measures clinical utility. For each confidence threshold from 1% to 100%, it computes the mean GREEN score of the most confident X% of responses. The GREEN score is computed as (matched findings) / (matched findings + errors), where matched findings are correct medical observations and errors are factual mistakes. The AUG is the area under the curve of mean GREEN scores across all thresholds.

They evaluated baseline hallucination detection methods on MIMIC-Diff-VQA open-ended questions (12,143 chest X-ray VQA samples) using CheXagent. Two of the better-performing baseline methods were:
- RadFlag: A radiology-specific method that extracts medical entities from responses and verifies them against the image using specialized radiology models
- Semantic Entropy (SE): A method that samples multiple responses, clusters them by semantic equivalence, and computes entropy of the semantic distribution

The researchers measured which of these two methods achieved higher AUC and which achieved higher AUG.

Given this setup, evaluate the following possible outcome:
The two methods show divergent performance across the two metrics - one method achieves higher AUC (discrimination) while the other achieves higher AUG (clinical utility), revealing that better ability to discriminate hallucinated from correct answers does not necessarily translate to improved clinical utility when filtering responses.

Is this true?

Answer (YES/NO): YES